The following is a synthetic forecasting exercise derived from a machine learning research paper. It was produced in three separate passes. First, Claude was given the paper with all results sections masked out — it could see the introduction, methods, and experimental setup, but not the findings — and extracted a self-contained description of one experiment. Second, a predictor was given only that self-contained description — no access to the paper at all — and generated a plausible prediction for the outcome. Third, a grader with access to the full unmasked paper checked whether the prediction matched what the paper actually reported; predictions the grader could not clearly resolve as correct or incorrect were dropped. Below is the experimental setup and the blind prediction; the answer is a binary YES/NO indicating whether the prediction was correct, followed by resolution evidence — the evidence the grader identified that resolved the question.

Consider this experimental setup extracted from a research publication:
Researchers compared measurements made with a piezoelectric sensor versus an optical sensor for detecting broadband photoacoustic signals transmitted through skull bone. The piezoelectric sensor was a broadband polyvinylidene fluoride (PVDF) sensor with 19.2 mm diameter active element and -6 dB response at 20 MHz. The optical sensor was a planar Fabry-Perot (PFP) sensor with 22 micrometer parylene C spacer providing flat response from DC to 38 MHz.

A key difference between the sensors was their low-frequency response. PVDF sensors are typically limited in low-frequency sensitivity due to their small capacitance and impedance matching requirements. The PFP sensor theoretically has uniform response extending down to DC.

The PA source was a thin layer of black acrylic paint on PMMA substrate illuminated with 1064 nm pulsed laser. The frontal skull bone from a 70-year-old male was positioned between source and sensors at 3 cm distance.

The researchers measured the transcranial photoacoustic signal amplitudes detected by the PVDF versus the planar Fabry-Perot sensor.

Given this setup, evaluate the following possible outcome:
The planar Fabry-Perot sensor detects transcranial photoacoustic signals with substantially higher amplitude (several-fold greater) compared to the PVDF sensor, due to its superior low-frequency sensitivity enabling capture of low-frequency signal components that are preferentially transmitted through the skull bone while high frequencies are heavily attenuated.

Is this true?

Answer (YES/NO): NO